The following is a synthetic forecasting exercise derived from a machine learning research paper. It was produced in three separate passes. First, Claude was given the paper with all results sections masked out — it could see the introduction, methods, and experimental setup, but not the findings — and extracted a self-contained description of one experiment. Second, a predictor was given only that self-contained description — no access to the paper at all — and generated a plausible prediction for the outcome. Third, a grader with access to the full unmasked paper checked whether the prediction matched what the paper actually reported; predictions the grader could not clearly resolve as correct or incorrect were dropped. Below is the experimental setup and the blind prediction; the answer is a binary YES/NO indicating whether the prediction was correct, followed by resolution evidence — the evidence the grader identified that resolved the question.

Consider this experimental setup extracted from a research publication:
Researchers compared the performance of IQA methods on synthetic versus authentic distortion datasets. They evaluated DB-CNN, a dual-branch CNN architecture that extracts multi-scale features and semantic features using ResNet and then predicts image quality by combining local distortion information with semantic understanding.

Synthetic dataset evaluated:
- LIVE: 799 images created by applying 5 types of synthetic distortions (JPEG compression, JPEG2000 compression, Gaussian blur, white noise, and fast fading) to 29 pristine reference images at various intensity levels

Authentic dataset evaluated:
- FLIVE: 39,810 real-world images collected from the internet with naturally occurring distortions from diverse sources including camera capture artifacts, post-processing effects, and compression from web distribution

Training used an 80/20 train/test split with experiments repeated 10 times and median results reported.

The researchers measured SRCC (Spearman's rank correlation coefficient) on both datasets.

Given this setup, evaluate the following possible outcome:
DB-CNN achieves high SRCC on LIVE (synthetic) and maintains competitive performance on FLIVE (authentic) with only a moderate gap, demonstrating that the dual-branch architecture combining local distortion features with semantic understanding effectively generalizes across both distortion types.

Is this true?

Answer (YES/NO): NO